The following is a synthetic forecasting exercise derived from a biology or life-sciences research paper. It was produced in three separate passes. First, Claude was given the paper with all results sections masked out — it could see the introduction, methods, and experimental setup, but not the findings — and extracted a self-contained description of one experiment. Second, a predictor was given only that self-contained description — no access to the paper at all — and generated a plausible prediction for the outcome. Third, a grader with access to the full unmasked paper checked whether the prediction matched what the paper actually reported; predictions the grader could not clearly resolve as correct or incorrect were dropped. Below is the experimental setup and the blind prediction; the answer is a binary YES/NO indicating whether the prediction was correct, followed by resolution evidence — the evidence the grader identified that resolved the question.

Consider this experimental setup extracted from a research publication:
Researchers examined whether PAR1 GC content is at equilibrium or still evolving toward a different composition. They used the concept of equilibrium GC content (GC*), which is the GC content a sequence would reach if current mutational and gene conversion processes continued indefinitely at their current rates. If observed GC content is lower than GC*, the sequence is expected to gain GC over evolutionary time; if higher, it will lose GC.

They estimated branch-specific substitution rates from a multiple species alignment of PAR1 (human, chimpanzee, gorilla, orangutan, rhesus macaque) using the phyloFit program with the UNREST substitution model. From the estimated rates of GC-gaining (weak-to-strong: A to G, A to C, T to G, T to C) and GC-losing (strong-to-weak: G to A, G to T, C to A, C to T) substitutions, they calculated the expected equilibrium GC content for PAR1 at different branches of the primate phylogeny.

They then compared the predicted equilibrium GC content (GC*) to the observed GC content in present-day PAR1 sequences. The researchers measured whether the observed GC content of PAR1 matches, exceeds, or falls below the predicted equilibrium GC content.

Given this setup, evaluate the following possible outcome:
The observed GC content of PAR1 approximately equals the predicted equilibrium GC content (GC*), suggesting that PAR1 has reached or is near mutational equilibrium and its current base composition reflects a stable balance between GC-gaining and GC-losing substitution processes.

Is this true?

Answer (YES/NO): YES